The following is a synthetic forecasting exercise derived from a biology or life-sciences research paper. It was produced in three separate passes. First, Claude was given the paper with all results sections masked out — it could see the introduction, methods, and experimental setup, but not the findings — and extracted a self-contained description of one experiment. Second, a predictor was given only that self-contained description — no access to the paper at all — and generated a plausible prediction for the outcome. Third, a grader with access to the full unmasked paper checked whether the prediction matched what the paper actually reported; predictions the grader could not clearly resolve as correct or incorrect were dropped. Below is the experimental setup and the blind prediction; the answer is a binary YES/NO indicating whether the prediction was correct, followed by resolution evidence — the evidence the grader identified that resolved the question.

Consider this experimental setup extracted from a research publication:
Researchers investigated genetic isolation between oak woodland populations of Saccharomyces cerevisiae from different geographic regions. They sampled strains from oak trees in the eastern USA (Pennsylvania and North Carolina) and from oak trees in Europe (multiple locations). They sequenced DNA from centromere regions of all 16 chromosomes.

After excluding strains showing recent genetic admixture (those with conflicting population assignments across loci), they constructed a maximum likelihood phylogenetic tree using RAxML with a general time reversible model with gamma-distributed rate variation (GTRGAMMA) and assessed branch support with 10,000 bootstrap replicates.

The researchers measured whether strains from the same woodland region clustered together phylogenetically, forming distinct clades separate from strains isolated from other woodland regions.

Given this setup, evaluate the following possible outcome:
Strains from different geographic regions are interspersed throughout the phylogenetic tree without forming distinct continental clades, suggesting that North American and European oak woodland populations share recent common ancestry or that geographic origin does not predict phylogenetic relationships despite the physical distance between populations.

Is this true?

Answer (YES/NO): NO